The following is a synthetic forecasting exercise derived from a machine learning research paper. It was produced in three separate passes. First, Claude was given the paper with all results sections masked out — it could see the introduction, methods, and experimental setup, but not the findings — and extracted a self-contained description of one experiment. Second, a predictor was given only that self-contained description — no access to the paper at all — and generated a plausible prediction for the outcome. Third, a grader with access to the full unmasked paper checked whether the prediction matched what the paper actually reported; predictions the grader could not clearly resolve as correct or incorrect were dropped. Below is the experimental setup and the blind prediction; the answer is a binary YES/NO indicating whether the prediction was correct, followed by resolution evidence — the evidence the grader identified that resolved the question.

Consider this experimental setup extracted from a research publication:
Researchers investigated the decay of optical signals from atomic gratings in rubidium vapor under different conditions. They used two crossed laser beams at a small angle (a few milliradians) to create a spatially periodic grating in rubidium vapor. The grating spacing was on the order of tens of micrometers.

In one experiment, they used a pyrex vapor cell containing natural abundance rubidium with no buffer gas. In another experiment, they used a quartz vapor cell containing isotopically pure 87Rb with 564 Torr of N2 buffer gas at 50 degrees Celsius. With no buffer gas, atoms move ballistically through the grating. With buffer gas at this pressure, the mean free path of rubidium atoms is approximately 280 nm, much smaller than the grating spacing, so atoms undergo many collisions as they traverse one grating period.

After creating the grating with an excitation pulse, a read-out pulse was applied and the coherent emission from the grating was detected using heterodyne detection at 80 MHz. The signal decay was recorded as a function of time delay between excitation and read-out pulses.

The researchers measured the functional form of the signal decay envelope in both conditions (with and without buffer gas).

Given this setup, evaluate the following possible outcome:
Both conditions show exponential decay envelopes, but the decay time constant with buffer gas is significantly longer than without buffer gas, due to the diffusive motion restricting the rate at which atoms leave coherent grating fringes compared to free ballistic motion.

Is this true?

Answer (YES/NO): NO